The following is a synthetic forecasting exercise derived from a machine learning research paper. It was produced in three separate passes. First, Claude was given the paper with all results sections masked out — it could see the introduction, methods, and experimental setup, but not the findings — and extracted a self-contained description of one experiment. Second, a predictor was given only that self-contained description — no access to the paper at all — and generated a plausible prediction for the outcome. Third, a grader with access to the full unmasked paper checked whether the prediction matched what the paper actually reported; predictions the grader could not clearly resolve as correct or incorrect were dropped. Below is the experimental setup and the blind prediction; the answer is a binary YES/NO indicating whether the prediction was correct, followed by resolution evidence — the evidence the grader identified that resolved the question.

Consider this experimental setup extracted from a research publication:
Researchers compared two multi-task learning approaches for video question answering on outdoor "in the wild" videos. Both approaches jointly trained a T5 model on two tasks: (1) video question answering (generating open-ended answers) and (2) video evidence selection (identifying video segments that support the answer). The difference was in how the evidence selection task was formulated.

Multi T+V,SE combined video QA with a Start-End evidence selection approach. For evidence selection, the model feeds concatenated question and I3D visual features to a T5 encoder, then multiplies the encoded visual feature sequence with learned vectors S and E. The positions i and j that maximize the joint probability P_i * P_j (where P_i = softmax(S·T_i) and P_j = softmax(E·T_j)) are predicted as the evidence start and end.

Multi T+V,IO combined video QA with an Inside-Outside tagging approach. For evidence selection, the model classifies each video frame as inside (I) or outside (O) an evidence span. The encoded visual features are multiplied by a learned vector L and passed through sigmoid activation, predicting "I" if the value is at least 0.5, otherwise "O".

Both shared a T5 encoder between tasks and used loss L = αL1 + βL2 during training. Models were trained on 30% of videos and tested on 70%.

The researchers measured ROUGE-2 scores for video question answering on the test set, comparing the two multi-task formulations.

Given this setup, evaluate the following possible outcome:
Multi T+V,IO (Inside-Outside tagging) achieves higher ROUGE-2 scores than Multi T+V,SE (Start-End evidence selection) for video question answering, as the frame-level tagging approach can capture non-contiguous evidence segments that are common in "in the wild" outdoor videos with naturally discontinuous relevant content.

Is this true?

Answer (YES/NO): YES